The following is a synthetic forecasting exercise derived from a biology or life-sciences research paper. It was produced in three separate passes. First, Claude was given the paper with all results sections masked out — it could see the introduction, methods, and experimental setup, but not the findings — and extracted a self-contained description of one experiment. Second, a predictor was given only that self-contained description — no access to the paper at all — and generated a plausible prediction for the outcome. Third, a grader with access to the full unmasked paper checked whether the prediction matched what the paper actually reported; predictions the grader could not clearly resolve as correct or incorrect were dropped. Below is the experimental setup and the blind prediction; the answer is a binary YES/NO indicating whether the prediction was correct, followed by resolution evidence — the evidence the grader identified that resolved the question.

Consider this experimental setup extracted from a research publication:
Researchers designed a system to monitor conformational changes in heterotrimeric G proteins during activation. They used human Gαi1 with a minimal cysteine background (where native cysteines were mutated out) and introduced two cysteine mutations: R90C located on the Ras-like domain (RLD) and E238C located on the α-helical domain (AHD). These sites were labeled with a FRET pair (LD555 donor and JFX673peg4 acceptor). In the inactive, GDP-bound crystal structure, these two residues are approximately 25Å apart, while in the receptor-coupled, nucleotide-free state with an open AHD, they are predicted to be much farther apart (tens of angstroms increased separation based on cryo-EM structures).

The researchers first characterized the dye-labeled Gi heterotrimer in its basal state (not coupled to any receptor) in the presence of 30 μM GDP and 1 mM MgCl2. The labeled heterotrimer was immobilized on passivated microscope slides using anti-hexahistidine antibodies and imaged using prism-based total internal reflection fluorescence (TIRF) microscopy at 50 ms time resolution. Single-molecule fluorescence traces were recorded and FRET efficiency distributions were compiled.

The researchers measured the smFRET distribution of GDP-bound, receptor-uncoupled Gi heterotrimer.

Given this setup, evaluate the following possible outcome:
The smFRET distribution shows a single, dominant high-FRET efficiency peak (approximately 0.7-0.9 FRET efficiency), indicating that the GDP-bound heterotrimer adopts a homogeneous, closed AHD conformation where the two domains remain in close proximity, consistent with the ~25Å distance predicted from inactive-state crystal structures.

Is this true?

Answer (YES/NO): NO